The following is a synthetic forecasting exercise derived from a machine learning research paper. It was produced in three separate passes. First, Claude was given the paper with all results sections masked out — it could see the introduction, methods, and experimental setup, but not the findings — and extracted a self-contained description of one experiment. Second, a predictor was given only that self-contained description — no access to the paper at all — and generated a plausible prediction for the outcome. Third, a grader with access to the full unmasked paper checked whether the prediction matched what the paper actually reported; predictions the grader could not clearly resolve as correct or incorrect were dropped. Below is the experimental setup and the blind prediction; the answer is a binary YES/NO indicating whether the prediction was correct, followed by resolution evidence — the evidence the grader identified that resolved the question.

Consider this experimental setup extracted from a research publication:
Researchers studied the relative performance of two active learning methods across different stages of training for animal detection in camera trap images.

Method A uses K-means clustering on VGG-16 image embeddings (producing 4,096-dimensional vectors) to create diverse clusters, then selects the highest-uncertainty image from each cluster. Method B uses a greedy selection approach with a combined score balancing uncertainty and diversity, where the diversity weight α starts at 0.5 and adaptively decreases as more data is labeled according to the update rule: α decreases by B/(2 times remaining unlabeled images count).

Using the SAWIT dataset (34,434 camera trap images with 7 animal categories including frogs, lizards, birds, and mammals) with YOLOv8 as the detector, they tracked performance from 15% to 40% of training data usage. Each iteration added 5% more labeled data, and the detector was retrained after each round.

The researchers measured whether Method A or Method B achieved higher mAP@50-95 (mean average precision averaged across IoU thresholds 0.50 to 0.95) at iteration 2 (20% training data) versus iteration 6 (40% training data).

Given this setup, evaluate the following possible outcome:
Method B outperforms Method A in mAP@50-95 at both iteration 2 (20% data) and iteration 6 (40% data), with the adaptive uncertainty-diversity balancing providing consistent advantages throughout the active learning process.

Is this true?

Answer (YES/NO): NO